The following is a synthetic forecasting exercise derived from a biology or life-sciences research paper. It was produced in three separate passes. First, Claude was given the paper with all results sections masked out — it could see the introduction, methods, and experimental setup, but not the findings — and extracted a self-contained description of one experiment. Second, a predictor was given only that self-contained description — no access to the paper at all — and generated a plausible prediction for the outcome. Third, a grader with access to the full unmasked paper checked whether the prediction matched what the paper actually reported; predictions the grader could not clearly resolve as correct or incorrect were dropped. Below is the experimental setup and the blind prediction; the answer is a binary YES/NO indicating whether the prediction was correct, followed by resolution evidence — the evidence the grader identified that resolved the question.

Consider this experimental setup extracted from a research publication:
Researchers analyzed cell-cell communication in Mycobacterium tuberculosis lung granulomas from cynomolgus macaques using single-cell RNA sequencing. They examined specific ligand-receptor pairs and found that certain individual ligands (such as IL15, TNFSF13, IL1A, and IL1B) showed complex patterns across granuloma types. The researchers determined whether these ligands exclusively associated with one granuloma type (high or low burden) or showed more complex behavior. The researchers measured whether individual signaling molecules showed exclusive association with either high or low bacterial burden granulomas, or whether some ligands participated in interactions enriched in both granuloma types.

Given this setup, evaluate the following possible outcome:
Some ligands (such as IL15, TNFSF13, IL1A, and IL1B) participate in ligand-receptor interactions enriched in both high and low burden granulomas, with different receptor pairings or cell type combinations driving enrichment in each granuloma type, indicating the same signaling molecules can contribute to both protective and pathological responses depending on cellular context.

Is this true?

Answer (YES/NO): YES